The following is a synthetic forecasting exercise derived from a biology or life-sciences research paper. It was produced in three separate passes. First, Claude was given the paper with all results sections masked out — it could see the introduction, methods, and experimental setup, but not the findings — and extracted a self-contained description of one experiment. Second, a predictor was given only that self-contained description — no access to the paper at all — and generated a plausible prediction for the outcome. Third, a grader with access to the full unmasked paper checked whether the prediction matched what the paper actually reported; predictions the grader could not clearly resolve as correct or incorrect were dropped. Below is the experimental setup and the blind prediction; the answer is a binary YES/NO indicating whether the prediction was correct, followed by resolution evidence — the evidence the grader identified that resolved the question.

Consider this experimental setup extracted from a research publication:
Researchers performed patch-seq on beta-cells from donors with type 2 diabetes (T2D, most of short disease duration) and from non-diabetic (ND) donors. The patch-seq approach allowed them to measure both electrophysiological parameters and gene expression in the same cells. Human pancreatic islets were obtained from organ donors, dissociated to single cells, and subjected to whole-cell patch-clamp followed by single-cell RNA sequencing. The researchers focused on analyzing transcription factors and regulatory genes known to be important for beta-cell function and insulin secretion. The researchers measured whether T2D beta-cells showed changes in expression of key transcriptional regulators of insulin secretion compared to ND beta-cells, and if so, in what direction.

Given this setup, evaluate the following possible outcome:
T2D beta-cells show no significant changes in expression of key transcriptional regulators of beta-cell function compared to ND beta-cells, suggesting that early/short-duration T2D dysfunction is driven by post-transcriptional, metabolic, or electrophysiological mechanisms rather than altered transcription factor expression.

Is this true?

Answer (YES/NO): NO